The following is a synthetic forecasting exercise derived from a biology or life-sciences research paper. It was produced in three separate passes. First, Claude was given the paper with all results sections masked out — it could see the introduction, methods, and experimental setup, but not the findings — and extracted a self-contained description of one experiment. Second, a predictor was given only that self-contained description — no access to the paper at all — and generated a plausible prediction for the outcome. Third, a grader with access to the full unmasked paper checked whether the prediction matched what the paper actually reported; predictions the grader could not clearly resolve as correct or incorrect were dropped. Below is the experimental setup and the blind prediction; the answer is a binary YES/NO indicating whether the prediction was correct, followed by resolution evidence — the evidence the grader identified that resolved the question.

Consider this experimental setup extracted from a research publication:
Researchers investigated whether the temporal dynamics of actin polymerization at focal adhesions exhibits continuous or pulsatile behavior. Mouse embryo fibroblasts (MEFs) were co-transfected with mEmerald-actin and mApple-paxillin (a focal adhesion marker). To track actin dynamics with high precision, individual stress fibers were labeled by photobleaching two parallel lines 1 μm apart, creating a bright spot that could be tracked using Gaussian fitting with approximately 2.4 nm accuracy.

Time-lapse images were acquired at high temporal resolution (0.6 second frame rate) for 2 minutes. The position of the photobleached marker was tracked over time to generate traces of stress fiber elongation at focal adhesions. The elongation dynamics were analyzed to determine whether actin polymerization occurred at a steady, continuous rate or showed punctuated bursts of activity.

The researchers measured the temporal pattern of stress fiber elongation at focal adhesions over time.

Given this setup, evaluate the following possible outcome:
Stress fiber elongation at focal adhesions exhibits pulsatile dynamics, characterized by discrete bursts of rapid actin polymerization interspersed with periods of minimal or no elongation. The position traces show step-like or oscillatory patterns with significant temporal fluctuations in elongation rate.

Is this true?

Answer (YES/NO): YES